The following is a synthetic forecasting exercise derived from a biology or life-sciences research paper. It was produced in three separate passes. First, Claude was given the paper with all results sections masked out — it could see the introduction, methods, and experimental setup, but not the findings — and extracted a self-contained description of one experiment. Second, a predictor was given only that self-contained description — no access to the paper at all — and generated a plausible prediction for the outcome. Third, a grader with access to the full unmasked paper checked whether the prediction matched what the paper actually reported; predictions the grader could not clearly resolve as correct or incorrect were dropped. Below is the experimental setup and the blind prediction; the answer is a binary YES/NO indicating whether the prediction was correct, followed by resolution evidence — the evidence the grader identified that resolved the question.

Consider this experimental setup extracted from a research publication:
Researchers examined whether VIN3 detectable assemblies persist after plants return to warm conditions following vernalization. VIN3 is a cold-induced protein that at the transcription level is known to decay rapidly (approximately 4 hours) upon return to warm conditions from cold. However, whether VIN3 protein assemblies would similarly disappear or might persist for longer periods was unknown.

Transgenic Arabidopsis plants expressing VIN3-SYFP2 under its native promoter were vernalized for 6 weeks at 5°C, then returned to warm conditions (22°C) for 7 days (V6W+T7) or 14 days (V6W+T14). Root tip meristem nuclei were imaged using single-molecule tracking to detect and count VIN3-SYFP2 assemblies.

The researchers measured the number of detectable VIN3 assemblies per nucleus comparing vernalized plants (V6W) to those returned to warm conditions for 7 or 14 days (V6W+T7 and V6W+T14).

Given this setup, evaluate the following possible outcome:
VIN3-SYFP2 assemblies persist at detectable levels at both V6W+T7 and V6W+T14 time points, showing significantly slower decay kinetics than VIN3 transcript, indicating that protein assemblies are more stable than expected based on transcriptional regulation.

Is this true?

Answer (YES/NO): NO